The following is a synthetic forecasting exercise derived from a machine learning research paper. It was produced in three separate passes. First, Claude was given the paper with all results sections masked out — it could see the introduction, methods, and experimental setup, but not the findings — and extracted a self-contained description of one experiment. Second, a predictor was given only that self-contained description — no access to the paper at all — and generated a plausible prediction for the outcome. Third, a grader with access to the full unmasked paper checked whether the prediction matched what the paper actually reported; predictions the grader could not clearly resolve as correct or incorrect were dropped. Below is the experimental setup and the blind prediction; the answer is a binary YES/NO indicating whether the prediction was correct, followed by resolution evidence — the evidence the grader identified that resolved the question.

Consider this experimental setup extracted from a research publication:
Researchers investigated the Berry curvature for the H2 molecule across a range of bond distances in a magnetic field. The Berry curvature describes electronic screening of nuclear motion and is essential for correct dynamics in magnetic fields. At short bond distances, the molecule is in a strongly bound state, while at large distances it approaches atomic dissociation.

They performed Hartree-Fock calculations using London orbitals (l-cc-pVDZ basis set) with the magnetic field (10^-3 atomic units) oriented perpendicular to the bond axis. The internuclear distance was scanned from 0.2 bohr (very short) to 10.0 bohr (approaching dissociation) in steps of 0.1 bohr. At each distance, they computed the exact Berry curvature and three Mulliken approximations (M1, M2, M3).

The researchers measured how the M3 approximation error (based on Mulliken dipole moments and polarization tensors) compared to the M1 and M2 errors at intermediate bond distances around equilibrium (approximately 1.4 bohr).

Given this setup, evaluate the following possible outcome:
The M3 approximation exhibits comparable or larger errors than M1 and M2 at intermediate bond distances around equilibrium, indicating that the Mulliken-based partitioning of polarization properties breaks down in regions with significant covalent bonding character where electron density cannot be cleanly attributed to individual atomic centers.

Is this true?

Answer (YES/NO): NO